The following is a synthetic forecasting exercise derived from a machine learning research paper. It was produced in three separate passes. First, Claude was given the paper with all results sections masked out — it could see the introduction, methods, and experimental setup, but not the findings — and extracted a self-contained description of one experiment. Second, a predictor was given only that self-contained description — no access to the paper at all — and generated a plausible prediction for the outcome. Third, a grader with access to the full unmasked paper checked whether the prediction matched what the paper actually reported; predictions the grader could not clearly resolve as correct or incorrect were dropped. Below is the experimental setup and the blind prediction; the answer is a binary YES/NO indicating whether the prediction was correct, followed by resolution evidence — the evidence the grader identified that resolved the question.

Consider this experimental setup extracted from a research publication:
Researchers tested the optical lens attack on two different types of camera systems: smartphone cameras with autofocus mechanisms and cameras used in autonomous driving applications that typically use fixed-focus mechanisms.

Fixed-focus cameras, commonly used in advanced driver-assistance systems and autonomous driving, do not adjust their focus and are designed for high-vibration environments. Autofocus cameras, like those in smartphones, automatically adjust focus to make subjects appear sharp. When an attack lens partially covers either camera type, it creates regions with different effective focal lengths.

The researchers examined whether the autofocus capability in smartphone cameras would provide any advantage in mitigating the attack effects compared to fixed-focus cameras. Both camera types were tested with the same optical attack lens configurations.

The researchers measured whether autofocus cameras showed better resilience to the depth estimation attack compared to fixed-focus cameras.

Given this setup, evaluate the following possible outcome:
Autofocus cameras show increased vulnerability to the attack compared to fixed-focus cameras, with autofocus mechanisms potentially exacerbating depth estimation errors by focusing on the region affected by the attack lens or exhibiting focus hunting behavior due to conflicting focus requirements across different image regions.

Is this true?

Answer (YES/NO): NO